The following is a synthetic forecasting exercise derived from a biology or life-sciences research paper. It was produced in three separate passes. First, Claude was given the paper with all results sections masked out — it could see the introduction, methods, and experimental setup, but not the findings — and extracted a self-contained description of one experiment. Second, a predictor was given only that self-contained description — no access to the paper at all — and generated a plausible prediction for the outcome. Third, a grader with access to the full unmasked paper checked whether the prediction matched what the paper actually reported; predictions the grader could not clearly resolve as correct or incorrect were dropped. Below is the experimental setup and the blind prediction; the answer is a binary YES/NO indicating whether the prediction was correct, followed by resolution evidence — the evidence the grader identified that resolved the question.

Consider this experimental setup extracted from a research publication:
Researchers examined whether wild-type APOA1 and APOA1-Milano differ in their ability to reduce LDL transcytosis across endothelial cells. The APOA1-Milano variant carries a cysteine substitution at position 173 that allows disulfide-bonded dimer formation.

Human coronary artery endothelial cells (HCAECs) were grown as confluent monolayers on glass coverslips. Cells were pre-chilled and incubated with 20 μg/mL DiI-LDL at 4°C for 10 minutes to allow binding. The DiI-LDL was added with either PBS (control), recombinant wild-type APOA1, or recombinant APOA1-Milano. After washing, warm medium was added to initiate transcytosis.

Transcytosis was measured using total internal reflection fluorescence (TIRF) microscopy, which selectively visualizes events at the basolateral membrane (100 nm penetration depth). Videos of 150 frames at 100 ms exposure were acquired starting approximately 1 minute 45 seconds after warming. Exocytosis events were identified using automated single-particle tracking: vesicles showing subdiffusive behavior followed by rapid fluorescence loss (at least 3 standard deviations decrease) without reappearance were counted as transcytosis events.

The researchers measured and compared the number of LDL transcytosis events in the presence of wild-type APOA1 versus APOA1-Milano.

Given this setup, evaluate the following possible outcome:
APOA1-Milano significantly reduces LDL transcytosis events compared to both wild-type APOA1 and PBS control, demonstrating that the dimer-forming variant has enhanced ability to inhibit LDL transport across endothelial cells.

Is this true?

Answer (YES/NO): NO